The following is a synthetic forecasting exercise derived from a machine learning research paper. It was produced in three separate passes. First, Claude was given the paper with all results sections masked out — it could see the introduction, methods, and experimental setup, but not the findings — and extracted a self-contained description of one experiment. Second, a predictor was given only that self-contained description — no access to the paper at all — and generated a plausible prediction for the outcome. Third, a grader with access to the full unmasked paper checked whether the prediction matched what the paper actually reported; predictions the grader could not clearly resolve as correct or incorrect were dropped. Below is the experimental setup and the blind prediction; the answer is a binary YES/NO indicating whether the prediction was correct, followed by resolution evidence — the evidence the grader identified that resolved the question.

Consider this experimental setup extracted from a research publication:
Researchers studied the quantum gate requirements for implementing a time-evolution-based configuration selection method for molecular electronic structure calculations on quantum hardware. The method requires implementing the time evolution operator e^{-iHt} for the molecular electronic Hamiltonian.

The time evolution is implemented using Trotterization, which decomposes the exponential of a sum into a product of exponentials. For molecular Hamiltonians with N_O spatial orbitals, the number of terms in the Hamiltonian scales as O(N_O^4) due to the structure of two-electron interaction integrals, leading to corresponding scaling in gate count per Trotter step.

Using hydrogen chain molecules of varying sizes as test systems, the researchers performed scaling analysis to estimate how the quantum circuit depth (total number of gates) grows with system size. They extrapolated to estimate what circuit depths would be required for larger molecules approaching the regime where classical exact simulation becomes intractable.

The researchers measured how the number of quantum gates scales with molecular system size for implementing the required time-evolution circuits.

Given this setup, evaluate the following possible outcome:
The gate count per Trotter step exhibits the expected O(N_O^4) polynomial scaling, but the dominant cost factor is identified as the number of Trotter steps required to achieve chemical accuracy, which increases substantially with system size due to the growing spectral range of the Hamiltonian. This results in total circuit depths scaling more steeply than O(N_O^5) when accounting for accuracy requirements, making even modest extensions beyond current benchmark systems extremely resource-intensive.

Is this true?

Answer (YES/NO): NO